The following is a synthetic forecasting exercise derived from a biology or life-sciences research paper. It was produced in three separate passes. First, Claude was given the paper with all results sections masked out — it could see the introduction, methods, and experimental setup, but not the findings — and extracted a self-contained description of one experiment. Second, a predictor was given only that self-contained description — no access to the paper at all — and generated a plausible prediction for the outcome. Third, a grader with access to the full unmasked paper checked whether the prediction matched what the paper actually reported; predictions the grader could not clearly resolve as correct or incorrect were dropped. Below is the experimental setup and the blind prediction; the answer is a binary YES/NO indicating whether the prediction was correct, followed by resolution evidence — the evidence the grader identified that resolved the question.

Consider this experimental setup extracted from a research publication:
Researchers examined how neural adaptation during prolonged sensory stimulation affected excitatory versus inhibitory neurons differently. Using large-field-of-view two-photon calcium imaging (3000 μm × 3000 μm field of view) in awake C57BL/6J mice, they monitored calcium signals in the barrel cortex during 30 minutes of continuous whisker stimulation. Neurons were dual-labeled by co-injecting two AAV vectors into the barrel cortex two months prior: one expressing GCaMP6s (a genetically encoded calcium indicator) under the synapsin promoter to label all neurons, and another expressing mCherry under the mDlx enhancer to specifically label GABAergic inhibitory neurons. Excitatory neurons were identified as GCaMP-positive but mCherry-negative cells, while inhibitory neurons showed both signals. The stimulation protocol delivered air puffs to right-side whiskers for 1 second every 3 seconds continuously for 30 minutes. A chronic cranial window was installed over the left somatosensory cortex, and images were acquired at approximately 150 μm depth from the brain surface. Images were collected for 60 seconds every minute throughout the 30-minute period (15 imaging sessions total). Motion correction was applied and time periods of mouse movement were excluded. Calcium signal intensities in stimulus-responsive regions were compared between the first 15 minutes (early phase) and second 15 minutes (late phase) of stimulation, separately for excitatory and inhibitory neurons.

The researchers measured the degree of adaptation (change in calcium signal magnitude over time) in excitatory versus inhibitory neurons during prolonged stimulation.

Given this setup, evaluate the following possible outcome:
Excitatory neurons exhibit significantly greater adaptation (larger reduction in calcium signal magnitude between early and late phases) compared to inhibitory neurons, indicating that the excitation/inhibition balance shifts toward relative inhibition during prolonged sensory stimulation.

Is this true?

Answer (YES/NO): NO